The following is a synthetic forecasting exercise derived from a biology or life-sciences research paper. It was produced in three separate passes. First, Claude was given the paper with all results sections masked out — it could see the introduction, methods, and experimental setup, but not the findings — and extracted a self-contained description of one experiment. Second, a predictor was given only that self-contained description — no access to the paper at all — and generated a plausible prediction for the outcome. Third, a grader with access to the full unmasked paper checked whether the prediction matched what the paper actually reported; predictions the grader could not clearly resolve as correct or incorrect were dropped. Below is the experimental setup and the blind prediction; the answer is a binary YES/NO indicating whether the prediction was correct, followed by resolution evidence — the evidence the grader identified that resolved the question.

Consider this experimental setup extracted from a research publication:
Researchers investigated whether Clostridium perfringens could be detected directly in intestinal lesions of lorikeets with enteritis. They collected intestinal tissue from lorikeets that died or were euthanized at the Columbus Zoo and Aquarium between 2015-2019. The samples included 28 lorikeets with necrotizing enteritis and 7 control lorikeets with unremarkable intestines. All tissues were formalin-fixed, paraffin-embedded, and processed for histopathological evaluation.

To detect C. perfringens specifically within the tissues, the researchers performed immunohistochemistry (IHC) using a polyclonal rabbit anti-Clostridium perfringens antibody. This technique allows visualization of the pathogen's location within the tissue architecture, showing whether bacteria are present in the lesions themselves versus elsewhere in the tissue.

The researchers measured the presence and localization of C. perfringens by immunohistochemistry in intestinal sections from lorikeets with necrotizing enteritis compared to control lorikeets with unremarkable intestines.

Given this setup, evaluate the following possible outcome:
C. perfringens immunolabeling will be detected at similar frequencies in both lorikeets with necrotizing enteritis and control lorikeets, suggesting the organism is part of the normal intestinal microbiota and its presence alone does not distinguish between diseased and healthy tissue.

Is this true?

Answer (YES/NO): NO